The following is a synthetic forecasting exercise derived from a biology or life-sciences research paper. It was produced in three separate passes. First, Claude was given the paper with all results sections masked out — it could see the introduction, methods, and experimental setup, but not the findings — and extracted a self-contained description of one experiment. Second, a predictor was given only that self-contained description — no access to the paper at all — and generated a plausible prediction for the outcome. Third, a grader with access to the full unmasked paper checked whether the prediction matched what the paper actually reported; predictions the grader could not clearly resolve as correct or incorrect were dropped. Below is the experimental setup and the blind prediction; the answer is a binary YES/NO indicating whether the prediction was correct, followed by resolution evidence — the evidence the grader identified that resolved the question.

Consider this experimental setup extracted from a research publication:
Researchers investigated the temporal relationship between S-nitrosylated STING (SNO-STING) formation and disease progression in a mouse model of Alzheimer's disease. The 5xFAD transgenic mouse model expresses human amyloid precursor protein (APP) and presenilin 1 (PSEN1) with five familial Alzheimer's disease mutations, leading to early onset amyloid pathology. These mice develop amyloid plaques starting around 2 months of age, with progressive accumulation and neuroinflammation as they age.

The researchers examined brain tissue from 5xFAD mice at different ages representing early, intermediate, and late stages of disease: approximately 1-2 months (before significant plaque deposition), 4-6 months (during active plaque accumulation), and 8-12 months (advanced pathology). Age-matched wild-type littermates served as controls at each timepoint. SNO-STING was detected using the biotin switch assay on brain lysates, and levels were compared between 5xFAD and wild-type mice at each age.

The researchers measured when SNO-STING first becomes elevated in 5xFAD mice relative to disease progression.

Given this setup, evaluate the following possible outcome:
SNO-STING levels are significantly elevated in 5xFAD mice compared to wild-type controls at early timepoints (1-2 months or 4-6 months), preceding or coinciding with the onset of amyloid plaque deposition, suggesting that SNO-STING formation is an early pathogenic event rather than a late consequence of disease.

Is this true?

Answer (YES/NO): NO